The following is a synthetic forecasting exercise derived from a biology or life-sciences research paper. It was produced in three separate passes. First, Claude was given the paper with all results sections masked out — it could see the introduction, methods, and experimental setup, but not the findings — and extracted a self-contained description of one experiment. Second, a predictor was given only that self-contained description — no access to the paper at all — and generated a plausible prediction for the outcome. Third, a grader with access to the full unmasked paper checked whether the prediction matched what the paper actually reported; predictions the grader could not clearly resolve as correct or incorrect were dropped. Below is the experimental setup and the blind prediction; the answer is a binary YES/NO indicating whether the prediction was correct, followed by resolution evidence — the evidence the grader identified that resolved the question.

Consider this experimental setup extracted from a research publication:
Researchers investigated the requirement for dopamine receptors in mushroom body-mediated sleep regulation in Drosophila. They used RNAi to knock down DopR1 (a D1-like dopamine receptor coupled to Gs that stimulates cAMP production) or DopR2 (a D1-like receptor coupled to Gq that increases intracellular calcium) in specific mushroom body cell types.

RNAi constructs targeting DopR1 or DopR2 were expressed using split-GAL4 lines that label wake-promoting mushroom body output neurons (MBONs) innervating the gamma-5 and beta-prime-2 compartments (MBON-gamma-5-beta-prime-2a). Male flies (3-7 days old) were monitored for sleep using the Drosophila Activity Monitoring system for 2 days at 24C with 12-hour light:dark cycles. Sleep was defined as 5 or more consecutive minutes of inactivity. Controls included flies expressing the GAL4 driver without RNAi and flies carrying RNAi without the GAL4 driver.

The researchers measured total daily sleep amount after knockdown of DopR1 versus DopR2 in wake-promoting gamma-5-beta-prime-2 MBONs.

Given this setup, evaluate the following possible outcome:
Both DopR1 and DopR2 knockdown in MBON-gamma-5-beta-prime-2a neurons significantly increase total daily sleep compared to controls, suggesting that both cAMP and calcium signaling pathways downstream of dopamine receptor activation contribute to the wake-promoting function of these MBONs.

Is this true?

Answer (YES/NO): YES